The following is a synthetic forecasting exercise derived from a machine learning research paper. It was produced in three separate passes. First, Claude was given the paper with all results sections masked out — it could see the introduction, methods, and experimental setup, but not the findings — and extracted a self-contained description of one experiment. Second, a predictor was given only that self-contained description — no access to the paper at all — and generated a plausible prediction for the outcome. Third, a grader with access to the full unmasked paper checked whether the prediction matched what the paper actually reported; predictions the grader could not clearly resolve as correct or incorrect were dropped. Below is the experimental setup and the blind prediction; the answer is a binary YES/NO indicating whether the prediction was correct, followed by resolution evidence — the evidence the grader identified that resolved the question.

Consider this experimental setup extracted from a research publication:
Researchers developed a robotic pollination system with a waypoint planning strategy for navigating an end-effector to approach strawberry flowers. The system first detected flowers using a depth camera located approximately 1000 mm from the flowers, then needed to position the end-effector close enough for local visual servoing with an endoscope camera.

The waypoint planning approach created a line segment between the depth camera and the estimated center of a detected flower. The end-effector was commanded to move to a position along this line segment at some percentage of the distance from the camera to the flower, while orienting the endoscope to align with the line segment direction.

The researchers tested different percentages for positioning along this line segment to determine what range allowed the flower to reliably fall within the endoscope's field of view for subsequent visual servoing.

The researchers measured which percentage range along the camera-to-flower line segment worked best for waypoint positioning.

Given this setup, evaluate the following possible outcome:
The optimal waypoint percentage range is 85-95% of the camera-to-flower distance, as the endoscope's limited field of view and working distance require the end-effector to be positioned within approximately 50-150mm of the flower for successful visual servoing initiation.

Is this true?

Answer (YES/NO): NO